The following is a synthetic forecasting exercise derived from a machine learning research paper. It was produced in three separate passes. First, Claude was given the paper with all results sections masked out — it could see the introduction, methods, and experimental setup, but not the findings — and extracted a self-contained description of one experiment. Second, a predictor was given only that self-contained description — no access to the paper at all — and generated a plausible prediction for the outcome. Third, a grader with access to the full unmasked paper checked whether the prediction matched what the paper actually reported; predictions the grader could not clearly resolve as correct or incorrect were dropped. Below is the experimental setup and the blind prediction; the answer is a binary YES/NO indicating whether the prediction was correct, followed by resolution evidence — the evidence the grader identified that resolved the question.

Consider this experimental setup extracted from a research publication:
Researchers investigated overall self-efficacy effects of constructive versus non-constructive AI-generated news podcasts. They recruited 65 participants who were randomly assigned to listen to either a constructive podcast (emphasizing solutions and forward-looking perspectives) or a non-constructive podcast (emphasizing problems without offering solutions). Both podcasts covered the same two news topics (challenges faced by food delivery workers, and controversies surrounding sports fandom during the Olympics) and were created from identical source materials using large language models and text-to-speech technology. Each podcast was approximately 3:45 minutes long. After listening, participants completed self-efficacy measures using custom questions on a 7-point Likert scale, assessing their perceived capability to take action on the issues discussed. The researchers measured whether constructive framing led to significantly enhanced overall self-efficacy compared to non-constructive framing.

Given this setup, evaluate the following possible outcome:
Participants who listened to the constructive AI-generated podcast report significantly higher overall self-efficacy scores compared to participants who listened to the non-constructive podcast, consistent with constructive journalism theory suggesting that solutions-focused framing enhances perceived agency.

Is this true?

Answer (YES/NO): NO